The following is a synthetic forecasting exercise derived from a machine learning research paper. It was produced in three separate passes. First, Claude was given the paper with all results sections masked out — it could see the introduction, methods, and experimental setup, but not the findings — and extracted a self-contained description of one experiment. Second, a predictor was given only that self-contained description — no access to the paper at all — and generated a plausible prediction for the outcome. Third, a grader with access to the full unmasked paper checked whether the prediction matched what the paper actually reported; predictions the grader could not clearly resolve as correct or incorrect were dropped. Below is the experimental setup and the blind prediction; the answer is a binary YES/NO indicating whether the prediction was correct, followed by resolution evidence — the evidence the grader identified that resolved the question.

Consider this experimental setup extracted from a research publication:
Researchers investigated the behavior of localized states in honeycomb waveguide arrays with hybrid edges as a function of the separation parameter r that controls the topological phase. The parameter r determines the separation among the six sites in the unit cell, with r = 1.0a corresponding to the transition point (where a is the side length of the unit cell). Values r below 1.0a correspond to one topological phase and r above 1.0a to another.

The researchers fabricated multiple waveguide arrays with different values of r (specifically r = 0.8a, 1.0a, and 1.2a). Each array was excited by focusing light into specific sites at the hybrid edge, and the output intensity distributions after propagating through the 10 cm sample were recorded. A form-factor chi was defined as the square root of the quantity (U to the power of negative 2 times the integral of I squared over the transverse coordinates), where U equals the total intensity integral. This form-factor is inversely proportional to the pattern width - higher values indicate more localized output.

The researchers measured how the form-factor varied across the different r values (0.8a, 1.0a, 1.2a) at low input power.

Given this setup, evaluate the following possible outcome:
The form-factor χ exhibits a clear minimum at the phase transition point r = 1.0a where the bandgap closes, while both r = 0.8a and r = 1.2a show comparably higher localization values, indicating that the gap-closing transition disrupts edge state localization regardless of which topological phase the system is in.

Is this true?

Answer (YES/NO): NO